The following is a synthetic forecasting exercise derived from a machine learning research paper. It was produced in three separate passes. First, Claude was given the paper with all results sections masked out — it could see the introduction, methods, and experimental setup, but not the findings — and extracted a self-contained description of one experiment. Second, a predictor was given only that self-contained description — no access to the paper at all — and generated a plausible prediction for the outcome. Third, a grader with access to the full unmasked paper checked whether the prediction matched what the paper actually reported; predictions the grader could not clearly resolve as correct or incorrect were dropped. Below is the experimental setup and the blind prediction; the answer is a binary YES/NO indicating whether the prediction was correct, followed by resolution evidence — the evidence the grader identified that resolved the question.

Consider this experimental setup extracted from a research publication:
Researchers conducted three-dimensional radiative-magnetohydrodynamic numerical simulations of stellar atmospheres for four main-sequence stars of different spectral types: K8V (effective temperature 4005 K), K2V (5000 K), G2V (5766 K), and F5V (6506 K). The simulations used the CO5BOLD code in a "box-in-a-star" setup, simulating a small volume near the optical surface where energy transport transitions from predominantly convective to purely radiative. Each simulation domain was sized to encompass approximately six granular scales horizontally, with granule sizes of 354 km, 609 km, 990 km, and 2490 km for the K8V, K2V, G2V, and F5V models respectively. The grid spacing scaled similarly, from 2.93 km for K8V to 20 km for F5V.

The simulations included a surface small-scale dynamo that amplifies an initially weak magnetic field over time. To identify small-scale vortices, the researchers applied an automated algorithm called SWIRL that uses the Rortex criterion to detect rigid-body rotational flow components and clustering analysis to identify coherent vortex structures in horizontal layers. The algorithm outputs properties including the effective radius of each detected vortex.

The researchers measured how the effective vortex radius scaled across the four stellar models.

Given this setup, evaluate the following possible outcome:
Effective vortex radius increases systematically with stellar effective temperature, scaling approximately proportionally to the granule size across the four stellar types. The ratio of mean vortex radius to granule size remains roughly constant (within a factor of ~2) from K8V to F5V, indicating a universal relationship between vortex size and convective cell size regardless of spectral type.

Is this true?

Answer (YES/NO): YES